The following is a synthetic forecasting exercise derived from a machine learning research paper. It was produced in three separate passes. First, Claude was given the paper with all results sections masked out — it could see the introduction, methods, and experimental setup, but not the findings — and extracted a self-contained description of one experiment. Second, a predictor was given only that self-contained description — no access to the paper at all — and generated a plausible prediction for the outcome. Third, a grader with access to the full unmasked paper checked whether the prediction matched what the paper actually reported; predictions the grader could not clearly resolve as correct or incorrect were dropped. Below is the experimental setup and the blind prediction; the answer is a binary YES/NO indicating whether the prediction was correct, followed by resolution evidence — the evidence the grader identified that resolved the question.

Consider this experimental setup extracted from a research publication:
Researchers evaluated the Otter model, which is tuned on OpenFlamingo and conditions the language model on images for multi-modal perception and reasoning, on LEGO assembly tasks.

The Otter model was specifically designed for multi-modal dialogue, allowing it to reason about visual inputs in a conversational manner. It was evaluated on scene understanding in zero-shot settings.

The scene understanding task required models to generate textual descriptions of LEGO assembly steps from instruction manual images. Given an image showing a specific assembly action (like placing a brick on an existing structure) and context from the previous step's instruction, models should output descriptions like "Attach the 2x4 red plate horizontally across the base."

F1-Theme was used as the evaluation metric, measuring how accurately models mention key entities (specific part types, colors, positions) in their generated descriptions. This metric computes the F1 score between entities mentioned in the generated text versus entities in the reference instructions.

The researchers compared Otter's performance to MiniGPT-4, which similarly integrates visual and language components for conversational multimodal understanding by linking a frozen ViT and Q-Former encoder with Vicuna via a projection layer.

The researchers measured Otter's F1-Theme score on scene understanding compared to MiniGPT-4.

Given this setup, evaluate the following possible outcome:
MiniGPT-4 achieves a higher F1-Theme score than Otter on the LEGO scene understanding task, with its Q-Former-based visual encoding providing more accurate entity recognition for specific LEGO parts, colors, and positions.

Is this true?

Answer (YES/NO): YES